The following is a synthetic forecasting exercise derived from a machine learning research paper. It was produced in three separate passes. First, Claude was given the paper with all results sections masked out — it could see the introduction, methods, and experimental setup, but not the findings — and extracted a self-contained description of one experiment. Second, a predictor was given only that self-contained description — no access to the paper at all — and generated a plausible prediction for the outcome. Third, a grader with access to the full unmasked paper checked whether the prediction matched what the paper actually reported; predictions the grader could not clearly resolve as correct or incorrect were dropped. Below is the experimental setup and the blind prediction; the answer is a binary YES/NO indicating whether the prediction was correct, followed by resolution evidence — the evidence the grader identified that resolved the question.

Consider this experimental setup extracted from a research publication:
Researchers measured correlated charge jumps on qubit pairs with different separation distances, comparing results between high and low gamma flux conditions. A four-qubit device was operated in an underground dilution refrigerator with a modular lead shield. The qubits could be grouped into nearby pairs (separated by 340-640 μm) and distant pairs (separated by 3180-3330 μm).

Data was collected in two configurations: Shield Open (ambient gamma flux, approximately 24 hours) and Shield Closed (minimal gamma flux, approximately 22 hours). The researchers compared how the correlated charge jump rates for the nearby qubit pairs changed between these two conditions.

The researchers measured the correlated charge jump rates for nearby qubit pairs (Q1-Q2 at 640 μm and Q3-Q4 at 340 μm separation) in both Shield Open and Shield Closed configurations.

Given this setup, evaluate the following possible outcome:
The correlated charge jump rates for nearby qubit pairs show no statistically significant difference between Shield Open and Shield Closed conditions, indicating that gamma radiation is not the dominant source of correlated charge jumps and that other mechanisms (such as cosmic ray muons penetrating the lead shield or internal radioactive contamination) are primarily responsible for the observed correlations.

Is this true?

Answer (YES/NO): NO